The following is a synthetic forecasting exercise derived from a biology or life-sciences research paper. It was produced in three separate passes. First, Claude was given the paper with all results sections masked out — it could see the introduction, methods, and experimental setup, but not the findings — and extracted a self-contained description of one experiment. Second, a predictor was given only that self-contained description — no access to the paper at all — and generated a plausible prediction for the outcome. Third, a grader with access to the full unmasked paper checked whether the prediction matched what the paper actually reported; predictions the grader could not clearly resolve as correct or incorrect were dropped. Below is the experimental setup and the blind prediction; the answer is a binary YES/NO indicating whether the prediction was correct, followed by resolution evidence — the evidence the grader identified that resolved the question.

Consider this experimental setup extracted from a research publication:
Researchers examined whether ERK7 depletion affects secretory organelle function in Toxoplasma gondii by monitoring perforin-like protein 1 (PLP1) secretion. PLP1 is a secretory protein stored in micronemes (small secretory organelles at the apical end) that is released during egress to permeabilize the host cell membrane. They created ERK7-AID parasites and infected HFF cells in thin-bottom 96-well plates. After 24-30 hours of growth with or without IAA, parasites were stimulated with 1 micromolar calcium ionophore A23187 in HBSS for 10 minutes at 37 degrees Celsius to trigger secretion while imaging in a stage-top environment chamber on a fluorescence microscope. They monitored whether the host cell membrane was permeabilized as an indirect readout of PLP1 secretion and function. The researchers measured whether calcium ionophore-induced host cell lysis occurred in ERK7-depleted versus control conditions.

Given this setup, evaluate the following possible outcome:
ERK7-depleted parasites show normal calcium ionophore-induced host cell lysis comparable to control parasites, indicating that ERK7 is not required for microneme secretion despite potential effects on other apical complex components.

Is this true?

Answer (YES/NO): NO